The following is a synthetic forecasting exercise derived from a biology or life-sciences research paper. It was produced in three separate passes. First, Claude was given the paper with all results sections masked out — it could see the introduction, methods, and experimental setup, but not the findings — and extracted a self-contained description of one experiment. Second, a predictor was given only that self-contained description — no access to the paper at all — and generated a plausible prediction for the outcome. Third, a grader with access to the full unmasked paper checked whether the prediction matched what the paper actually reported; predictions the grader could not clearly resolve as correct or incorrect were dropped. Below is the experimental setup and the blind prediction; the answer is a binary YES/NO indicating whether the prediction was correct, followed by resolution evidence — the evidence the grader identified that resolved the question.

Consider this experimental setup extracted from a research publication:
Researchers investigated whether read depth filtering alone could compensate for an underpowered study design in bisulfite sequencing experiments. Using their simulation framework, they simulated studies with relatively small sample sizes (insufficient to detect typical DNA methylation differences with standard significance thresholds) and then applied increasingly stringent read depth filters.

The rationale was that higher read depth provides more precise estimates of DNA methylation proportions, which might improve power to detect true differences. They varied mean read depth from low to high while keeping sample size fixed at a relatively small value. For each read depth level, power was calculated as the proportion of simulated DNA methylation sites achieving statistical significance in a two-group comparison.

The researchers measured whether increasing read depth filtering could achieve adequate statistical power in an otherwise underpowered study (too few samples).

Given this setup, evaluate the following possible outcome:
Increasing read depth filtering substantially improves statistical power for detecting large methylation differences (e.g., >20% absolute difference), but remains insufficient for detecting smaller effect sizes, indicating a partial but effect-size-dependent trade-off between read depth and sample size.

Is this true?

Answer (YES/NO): YES